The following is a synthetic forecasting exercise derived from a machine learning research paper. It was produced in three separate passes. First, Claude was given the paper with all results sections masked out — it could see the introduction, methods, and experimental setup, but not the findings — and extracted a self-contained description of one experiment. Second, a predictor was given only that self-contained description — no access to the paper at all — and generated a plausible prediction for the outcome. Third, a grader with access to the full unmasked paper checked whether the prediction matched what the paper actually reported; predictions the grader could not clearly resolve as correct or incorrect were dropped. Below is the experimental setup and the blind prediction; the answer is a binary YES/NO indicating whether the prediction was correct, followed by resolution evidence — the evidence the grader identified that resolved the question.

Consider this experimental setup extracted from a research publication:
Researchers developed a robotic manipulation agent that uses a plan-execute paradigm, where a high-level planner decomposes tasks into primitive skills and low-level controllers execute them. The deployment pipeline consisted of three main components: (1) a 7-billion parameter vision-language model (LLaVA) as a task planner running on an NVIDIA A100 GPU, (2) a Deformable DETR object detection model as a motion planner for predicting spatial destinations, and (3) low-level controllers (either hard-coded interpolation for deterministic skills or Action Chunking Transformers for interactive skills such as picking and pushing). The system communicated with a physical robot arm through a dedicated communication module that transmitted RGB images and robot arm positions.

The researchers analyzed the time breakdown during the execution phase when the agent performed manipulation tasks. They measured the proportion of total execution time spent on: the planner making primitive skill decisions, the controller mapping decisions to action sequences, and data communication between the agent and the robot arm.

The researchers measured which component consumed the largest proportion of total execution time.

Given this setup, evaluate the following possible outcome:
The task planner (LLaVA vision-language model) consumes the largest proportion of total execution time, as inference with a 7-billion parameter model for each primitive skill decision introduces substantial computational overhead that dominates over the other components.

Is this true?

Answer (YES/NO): NO